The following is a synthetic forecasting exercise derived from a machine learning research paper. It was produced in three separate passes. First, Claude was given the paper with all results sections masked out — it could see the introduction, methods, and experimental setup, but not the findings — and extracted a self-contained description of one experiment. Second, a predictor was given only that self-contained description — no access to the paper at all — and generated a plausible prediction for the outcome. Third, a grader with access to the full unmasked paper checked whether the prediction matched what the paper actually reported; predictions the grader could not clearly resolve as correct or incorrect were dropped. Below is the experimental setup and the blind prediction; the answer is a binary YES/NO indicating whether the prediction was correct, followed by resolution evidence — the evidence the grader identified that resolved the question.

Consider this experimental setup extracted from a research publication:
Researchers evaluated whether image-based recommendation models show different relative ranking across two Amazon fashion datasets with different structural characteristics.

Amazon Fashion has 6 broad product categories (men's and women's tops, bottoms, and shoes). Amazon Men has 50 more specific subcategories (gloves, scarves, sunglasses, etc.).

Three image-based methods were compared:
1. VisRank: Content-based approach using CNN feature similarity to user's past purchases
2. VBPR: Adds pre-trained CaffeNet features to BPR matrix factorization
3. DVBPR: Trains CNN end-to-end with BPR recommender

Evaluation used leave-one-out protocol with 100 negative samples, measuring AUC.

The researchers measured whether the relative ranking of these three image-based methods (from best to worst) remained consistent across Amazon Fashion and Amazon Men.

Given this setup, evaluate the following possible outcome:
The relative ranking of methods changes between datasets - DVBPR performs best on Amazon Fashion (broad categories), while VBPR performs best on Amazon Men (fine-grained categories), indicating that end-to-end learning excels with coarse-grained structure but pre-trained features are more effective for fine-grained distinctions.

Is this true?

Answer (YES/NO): NO